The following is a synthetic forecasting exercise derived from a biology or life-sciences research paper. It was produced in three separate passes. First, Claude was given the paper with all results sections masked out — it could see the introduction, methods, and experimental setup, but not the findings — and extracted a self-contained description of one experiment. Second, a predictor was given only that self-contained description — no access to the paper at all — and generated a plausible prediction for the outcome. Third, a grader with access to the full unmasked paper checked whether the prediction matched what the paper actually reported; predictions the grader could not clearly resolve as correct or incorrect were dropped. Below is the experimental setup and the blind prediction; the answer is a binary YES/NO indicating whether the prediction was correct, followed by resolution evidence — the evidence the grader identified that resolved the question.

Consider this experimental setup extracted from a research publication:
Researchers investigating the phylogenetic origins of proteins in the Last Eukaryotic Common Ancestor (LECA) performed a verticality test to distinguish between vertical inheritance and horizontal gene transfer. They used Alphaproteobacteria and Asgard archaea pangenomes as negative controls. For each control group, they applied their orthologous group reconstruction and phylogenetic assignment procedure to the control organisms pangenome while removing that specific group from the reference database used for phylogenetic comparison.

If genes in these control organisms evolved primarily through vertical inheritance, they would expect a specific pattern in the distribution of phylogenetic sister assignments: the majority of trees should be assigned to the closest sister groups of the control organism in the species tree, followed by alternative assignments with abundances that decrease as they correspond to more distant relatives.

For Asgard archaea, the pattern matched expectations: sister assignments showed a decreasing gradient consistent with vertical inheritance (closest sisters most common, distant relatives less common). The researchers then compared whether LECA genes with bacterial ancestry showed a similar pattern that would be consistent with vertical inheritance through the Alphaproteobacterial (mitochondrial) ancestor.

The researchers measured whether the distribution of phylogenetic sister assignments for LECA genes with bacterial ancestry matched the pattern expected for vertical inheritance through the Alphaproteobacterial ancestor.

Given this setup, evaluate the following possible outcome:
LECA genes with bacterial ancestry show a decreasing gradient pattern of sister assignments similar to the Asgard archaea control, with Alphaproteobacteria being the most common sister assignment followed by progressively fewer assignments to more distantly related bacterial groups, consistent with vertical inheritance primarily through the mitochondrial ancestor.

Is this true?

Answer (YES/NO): NO